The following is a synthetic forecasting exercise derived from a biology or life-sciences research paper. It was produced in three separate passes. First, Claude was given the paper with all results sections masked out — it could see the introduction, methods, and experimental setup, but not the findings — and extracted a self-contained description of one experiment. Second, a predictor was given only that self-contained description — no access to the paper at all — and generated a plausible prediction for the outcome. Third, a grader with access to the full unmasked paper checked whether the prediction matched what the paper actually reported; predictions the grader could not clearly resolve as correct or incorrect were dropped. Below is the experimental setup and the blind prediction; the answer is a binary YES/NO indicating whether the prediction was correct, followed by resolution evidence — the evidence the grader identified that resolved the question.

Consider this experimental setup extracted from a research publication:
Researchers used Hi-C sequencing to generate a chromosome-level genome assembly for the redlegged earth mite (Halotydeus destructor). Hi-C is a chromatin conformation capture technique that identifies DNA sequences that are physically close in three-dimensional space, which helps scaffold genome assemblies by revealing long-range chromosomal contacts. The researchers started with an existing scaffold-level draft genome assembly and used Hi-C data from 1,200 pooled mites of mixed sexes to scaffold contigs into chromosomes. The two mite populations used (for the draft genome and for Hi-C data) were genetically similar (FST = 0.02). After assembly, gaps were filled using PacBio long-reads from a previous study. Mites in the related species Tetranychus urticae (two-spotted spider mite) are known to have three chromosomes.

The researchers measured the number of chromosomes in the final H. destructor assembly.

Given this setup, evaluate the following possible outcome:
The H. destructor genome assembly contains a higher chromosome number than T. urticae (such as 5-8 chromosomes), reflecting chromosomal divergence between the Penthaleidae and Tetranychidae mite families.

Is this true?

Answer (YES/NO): YES